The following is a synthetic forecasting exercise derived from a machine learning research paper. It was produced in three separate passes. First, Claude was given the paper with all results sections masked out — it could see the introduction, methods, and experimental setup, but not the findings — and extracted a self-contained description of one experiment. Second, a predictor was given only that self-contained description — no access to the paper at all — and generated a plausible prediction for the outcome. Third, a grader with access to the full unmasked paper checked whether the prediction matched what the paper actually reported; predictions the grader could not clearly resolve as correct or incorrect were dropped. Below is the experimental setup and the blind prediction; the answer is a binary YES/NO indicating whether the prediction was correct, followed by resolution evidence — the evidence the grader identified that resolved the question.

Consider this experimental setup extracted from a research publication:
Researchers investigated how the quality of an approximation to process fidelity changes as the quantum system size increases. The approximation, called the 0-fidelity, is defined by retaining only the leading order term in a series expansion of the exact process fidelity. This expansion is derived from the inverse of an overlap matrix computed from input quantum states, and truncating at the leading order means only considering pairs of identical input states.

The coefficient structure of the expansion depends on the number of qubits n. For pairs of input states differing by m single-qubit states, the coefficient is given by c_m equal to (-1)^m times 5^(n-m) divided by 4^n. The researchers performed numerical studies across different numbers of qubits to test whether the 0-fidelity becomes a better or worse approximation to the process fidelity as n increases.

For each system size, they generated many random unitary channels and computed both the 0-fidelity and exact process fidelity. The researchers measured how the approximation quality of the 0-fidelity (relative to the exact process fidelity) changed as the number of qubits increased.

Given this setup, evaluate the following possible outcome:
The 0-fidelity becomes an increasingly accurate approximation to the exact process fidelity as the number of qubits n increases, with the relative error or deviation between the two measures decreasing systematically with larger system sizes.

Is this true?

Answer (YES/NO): YES